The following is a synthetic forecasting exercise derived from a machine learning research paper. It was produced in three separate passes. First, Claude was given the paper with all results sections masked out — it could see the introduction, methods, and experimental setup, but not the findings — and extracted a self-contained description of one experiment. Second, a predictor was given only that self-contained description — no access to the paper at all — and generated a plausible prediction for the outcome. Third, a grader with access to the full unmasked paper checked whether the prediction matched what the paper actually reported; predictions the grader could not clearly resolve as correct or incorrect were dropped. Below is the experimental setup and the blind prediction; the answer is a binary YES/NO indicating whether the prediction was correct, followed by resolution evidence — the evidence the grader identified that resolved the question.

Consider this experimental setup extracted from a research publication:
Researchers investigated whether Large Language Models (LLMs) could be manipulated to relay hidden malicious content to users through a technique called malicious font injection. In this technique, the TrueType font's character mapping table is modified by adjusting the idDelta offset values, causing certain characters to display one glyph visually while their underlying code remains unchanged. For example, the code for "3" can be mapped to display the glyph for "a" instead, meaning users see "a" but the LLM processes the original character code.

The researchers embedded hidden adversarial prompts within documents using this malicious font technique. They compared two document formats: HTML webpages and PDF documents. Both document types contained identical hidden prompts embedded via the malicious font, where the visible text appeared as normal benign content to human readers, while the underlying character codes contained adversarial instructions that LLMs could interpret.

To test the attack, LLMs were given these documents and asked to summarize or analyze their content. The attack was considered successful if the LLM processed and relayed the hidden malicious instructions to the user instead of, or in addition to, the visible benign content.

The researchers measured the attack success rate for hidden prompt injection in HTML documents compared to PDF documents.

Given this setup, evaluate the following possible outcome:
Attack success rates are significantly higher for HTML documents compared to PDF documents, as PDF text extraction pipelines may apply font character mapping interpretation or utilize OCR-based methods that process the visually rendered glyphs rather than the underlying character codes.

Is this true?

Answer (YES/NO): NO